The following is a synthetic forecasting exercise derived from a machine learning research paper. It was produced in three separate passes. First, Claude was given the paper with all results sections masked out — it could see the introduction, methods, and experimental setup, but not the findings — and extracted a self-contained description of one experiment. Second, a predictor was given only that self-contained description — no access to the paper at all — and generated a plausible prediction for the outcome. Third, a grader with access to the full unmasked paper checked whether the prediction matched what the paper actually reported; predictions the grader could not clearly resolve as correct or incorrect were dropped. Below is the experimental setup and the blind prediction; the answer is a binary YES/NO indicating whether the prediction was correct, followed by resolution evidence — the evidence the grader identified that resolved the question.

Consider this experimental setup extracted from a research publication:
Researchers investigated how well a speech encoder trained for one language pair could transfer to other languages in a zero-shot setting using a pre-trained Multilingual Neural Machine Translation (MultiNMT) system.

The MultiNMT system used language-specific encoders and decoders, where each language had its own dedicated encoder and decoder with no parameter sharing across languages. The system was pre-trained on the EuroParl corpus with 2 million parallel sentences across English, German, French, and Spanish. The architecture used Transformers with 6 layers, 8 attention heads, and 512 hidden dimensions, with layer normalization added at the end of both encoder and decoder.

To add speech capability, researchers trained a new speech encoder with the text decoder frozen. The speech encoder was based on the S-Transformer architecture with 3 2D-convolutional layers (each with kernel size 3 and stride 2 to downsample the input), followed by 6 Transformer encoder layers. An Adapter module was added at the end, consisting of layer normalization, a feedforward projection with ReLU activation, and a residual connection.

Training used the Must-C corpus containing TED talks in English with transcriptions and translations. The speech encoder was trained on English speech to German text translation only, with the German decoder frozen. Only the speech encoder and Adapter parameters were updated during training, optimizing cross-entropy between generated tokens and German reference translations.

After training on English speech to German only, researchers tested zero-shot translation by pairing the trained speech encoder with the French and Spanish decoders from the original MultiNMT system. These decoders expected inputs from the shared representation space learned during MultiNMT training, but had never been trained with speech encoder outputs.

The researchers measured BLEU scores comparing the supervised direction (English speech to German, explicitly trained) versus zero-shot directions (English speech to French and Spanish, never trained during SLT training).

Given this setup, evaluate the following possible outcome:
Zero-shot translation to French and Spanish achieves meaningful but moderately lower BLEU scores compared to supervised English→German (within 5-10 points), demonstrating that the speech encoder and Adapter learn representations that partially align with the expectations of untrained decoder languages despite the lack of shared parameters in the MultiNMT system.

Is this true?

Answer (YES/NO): NO